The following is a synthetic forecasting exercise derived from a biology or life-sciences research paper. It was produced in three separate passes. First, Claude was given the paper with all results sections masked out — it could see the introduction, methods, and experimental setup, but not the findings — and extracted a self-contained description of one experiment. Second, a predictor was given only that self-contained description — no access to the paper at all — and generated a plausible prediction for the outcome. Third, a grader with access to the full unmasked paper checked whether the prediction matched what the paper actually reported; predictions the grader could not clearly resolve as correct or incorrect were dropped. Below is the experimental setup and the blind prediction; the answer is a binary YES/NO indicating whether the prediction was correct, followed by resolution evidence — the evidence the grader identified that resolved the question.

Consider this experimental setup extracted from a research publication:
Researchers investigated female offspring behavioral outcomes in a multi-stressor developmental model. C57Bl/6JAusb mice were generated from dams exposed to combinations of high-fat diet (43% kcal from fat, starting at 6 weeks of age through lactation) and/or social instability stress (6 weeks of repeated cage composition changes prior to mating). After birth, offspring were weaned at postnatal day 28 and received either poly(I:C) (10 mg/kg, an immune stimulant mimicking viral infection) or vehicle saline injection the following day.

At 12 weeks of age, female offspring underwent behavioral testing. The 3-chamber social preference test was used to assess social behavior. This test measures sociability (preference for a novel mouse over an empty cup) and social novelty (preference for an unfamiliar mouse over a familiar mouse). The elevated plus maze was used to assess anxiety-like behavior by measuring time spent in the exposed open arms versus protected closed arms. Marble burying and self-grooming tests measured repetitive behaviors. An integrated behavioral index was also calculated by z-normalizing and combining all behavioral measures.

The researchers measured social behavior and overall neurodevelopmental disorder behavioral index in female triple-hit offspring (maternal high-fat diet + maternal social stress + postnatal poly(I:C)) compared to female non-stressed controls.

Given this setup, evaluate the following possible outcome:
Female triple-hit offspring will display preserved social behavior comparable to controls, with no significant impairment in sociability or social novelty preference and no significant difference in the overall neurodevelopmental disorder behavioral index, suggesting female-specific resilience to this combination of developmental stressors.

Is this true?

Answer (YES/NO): YES